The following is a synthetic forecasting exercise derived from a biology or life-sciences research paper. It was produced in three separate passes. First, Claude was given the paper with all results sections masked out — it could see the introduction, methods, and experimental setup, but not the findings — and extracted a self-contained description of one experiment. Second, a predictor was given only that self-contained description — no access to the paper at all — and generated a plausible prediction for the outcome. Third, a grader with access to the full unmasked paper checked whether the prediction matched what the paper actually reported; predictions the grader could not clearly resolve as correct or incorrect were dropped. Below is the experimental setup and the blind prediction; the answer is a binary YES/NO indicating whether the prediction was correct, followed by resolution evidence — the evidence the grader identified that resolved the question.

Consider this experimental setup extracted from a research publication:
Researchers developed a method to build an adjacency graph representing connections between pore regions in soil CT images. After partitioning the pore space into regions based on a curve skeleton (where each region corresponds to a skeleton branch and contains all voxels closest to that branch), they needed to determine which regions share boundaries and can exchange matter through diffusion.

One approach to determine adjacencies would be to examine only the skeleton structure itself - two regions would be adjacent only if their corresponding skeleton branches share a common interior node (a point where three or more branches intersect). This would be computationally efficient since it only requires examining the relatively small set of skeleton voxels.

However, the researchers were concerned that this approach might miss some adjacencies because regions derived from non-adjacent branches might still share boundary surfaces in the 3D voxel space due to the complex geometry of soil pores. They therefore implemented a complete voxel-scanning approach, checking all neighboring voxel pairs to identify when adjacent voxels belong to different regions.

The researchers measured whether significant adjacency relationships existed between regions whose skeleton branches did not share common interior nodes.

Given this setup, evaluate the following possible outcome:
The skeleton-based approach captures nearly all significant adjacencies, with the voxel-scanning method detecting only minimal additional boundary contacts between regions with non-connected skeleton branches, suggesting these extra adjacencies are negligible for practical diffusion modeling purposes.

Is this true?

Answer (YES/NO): NO